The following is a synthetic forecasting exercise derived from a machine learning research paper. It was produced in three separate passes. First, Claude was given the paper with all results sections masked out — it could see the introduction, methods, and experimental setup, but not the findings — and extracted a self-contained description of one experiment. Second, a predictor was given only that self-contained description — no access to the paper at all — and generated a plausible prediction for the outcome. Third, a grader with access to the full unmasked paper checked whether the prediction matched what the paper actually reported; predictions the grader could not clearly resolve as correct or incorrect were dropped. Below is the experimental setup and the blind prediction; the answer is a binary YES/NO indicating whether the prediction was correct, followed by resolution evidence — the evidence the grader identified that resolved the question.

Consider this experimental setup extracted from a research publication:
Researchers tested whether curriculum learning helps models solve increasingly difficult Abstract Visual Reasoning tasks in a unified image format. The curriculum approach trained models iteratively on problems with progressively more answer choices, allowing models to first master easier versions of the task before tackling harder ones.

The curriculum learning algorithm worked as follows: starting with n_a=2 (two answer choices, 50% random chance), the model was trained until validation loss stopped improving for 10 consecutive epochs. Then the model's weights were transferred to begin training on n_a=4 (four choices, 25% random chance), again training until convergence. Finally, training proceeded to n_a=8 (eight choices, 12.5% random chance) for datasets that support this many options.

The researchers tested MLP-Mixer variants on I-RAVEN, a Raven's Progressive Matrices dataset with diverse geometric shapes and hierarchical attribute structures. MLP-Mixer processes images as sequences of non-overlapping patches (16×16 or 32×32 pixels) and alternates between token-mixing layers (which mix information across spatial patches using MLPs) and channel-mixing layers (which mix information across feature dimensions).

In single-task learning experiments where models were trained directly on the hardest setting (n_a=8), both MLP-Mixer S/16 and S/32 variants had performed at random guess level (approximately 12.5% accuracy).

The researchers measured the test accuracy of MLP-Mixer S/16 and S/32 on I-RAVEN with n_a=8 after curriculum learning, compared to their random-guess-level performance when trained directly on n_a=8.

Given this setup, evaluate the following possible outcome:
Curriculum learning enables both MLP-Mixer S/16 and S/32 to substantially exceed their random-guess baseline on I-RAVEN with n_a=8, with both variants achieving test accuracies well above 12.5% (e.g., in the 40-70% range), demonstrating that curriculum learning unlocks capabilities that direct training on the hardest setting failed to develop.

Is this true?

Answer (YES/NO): NO